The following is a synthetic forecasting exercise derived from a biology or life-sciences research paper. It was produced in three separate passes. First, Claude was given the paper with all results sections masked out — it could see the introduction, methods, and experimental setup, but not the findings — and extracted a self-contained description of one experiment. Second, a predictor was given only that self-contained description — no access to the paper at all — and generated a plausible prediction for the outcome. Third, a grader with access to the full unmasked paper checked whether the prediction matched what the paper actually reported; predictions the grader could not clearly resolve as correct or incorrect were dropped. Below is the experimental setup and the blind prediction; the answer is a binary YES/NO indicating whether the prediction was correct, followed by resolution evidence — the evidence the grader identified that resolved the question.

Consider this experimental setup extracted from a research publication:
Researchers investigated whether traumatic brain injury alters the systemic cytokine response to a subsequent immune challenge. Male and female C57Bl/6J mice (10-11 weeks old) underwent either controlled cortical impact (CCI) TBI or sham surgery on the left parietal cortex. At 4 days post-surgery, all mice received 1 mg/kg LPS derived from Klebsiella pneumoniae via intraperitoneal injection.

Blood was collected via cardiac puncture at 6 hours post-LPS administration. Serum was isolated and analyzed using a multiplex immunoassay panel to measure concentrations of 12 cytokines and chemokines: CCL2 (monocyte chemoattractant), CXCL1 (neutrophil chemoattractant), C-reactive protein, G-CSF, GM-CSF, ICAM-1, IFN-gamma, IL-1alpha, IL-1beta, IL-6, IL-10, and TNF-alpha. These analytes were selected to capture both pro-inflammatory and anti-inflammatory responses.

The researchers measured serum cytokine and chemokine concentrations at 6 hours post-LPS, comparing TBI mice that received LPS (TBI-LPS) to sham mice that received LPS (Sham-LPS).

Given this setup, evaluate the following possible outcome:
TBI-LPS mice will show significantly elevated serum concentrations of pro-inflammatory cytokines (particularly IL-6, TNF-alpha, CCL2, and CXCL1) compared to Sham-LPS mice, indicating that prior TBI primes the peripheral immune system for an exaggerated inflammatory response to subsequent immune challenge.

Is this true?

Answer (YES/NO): NO